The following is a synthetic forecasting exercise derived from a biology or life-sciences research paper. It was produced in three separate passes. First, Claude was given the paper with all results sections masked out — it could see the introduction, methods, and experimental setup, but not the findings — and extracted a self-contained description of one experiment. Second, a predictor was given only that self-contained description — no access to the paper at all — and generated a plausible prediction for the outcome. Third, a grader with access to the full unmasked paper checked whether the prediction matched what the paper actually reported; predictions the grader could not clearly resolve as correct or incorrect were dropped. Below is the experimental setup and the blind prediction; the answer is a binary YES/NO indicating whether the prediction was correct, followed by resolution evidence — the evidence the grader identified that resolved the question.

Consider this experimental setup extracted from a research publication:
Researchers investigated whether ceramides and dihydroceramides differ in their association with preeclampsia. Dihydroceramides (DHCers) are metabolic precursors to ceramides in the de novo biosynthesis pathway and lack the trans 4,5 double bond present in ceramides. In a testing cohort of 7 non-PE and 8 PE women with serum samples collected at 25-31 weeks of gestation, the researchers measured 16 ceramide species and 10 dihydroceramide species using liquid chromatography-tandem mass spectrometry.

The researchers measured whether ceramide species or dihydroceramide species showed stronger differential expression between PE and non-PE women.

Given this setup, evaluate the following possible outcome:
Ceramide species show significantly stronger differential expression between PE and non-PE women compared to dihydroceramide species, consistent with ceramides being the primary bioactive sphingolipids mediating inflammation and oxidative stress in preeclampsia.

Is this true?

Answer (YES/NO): NO